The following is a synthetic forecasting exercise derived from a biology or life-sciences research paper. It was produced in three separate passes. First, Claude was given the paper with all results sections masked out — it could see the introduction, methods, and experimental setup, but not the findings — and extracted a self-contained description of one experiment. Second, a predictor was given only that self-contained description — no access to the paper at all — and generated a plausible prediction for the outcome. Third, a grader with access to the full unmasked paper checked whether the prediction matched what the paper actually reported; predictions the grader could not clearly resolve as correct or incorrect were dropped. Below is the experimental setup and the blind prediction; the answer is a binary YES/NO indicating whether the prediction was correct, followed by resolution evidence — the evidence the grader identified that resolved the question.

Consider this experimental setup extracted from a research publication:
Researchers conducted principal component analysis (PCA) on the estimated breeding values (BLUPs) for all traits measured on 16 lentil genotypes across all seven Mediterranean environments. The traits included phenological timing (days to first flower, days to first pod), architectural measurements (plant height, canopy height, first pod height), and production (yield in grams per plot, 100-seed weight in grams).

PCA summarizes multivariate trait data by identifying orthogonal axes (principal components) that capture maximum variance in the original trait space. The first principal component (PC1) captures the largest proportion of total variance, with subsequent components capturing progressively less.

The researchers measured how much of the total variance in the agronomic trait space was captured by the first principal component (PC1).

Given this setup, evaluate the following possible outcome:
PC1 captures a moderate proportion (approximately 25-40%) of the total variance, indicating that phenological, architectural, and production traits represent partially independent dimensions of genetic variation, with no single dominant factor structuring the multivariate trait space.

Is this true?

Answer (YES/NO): YES